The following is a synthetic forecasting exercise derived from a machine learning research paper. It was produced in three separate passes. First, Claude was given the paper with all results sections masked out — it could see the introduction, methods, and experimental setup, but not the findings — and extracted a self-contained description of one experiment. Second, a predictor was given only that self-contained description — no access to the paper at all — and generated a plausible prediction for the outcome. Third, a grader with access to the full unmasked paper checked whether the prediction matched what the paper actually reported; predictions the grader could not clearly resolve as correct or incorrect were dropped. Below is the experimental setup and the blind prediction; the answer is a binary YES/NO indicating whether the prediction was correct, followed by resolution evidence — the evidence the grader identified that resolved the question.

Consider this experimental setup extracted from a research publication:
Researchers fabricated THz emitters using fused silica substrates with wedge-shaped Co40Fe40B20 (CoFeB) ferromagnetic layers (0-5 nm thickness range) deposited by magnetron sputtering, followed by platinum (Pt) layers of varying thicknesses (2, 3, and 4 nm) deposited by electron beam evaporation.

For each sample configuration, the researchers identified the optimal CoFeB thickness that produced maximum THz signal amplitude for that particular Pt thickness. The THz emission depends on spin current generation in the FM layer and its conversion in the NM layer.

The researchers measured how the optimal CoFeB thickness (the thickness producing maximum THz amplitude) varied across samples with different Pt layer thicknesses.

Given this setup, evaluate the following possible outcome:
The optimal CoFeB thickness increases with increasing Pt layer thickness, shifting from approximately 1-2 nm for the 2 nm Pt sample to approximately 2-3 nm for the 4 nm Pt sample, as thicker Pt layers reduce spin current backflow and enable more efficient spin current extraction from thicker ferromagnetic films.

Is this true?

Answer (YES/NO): NO